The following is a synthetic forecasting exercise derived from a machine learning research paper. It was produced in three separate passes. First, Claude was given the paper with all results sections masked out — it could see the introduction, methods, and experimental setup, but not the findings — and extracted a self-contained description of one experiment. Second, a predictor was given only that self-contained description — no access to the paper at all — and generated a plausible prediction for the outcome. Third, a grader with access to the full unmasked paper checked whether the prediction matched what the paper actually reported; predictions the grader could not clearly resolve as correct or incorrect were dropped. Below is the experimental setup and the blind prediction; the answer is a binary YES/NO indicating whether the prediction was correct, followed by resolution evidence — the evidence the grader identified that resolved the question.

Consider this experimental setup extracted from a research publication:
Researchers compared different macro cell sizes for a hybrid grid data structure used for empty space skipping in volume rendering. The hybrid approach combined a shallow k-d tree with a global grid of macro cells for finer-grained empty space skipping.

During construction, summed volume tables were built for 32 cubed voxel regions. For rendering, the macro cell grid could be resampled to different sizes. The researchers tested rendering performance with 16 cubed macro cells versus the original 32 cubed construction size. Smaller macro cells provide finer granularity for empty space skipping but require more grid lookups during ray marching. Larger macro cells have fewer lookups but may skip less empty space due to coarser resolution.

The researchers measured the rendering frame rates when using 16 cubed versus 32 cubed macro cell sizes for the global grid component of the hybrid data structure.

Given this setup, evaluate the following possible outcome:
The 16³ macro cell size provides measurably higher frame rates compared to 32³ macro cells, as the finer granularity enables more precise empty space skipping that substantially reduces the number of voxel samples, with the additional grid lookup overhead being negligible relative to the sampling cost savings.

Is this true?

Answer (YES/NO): YES